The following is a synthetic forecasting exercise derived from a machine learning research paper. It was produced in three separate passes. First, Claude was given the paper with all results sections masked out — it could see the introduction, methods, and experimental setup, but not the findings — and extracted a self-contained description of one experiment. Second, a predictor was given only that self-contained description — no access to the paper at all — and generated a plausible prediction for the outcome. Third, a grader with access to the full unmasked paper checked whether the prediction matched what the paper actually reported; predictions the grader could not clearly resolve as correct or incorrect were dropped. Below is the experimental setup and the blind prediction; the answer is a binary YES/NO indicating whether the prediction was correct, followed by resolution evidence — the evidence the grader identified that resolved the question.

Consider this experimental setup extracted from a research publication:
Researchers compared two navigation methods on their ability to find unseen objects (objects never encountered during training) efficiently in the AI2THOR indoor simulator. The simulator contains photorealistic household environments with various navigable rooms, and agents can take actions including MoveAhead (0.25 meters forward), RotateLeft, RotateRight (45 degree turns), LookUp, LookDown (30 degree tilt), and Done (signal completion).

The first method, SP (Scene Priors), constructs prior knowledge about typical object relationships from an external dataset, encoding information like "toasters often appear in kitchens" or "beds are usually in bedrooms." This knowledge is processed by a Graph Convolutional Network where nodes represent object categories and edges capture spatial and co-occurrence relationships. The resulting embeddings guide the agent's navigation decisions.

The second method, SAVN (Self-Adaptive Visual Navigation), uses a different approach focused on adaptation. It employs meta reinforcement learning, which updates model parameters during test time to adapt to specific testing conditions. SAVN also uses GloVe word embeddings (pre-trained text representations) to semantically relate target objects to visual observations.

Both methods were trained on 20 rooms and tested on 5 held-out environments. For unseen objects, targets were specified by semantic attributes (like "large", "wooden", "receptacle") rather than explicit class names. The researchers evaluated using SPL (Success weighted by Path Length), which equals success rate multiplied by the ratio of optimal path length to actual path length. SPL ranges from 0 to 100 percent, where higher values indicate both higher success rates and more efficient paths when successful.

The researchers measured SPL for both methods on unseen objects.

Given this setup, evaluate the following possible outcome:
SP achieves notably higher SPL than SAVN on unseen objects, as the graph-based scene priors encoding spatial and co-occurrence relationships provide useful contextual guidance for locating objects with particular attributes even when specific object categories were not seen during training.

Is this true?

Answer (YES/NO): YES